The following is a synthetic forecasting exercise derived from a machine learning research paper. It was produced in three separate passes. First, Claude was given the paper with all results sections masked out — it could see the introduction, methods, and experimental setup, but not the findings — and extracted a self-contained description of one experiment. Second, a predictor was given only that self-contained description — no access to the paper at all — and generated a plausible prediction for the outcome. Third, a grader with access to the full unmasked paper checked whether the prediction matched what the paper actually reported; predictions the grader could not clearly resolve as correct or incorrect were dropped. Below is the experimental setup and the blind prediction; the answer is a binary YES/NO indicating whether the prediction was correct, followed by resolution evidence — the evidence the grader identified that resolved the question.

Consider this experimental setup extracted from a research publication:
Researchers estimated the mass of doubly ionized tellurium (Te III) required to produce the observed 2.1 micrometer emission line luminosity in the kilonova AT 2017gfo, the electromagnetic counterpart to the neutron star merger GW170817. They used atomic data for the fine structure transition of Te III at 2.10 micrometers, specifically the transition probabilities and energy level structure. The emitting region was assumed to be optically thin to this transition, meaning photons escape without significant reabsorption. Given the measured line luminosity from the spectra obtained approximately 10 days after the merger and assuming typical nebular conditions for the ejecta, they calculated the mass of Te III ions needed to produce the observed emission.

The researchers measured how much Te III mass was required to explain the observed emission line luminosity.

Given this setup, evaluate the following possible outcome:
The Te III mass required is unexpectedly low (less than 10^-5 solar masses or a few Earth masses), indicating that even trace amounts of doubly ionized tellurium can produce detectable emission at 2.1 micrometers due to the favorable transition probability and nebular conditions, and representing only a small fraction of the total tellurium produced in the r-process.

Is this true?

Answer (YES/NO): NO